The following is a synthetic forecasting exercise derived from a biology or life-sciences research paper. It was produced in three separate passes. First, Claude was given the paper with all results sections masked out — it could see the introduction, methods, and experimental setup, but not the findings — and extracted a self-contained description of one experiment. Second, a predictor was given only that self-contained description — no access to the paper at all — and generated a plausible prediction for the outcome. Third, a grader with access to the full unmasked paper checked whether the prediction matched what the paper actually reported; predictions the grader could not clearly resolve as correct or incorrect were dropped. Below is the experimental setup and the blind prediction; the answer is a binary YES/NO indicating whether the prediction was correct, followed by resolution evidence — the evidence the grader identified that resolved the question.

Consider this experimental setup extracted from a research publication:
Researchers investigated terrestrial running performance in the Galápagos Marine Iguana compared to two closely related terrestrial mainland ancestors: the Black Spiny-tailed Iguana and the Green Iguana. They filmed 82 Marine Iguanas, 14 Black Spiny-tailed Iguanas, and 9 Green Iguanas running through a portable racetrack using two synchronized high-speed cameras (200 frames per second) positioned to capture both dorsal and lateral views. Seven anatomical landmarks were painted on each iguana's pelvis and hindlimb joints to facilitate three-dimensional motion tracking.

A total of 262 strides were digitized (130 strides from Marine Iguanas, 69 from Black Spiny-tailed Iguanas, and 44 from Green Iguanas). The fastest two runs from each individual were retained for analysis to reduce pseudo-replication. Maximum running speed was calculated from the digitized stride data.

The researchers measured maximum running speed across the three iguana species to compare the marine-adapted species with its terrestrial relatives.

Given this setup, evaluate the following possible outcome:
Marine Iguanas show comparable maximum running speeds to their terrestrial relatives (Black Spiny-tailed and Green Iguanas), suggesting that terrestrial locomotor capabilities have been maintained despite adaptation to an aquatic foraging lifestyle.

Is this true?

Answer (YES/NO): NO